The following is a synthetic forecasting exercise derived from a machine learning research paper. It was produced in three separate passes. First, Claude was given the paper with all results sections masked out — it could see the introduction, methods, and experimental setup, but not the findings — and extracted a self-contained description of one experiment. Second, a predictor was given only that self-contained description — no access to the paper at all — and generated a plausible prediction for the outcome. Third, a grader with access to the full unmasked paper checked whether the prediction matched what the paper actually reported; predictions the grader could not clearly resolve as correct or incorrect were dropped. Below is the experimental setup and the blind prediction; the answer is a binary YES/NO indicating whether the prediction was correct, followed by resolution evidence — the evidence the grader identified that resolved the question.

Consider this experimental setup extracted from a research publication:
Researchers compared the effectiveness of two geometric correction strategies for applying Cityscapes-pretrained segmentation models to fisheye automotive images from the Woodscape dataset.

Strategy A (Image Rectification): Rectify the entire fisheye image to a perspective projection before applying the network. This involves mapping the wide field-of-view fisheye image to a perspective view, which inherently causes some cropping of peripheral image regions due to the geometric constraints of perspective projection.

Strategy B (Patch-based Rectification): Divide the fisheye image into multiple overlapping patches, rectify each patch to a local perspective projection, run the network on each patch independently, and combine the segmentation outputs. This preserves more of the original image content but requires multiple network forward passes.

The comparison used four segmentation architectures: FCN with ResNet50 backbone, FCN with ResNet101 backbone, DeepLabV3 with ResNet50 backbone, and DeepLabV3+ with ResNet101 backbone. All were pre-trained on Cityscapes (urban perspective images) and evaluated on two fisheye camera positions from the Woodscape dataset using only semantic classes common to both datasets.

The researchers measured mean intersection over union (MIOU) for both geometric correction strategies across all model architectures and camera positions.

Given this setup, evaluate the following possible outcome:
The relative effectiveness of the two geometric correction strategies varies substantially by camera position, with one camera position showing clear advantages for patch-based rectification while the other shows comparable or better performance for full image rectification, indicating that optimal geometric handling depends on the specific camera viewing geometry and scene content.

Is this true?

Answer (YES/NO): NO